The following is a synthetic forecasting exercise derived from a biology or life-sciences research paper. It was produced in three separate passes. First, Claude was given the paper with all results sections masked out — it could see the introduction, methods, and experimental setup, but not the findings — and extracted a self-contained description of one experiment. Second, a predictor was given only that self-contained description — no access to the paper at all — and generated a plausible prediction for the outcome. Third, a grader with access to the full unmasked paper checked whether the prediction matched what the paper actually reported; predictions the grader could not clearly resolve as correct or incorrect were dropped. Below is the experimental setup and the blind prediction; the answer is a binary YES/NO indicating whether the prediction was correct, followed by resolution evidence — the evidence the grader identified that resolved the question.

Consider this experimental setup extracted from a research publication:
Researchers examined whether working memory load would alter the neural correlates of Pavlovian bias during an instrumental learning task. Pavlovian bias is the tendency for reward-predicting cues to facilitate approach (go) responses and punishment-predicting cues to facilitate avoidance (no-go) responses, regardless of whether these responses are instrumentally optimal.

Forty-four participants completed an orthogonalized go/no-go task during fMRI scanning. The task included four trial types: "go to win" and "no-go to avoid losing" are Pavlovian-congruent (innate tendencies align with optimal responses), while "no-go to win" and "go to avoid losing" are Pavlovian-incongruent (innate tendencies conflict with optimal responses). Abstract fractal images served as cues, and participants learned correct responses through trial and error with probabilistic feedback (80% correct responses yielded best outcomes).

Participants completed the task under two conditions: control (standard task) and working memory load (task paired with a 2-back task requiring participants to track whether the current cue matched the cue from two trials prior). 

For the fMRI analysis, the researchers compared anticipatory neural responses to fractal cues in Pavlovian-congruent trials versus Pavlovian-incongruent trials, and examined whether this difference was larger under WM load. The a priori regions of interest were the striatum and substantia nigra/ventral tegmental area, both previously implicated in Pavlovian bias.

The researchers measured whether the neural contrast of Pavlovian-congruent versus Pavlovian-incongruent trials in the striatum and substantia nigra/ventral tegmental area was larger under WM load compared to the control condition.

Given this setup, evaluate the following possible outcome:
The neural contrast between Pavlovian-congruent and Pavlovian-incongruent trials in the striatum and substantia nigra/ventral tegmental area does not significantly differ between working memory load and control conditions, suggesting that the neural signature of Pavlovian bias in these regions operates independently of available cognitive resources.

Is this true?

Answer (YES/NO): YES